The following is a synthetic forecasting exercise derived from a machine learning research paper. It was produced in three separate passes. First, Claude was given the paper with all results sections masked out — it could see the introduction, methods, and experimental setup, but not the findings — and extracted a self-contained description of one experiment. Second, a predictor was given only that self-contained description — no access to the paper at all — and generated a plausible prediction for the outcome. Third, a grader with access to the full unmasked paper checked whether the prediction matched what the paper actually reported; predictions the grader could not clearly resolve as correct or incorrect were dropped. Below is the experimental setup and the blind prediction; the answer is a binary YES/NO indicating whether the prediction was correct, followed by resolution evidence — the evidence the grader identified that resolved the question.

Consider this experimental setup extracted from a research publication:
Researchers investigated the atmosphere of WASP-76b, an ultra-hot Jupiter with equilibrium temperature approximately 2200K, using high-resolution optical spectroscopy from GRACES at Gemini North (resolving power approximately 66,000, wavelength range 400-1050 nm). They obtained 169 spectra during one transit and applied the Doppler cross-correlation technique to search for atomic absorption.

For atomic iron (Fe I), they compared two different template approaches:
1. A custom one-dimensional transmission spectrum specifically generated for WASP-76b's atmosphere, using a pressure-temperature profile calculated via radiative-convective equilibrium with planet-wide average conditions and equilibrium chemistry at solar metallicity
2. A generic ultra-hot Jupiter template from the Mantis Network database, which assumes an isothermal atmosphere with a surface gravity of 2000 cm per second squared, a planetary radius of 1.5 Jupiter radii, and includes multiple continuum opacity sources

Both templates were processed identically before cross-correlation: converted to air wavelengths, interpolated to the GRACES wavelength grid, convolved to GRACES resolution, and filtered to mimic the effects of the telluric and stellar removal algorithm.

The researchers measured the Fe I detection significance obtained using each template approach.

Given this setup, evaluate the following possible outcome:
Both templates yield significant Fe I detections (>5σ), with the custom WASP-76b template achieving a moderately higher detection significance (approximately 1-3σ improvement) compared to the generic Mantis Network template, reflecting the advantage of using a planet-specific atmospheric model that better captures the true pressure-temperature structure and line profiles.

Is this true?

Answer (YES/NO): NO